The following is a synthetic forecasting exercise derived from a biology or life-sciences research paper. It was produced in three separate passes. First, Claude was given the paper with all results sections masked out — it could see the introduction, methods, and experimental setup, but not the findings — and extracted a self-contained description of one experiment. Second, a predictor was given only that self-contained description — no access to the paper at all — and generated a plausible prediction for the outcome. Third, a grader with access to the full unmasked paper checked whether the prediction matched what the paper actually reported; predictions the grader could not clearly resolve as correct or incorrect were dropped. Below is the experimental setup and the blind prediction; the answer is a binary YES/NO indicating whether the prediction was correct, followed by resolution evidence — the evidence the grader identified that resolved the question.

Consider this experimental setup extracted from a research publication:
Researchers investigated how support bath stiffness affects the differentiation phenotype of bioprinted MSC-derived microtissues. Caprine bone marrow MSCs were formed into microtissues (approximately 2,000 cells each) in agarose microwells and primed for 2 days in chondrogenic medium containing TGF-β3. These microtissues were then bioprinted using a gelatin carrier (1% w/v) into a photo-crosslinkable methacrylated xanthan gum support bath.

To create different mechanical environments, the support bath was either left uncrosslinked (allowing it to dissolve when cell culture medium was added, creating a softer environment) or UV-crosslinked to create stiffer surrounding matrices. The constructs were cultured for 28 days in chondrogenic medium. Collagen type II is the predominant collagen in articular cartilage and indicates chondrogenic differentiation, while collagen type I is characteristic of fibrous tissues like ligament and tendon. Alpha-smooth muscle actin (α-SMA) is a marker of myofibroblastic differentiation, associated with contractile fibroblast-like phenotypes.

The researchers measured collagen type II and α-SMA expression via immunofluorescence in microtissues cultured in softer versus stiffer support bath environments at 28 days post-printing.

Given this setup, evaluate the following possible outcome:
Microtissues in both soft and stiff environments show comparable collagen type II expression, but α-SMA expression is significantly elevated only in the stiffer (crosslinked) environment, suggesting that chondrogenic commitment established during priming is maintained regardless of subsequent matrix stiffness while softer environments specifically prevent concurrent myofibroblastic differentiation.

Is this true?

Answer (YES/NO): NO